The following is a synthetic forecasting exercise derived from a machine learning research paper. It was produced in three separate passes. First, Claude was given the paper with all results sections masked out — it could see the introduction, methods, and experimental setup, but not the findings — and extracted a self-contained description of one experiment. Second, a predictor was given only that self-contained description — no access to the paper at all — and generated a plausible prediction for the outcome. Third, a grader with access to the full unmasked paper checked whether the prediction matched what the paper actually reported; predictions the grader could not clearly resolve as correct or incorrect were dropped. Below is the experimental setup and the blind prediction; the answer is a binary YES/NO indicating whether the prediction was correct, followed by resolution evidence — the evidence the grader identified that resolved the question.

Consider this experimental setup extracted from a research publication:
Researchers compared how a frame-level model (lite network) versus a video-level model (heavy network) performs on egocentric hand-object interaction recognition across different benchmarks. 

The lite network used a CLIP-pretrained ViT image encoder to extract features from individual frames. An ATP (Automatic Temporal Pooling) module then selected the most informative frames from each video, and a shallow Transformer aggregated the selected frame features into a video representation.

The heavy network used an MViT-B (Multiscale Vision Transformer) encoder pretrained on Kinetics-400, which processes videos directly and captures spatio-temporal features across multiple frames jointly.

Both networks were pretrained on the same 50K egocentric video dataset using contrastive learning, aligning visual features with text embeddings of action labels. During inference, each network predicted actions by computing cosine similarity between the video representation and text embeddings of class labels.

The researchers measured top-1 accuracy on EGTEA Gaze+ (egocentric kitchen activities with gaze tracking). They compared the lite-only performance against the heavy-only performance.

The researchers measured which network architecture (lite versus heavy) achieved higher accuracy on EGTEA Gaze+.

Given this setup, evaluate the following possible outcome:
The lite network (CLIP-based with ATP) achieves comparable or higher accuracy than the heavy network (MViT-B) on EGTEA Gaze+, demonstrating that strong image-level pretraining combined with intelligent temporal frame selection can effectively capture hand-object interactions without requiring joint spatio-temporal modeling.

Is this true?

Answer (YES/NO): NO